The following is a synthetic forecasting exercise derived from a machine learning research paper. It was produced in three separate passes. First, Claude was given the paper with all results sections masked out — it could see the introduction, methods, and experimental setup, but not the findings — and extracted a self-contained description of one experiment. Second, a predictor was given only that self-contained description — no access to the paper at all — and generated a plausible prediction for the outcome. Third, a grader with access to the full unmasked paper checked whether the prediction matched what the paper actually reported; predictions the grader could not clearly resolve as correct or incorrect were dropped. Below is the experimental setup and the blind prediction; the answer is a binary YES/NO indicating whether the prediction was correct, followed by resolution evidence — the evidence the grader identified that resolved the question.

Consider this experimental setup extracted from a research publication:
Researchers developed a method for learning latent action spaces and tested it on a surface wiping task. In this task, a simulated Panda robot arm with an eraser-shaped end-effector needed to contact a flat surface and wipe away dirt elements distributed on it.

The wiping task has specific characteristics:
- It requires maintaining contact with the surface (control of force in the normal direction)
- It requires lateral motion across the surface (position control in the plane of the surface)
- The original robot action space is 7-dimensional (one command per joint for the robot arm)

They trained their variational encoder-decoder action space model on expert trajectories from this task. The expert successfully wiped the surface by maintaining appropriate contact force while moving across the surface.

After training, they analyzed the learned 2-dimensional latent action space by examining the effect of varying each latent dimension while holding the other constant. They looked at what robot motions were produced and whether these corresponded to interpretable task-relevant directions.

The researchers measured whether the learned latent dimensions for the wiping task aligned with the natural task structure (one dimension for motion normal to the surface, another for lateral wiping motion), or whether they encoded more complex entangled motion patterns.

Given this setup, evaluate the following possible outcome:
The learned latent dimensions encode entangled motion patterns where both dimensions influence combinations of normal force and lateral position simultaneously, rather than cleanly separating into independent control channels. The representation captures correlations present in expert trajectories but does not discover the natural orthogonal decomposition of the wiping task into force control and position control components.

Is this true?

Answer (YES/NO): NO